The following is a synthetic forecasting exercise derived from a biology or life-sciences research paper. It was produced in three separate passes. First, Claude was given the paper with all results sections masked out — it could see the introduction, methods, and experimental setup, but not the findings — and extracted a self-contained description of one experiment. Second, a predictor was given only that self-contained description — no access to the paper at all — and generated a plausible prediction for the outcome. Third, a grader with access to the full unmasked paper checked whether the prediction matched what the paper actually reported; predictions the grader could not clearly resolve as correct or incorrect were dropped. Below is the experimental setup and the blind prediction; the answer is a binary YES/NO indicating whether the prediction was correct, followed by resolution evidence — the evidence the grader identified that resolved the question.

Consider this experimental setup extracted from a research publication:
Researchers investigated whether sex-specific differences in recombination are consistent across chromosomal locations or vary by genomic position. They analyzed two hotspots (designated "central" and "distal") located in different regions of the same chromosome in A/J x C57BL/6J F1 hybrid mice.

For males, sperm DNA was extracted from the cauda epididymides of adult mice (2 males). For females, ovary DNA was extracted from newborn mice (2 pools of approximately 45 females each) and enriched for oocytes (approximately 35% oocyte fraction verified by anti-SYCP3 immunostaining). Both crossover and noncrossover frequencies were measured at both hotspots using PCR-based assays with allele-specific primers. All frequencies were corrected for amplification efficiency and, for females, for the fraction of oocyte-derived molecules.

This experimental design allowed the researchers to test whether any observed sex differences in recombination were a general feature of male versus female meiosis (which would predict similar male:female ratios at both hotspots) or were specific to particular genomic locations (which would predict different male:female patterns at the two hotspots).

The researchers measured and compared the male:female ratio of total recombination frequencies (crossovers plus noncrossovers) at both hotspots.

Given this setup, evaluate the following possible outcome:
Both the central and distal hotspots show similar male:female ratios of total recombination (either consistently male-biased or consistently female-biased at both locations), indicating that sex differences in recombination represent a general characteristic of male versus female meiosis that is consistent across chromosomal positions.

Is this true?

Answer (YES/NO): NO